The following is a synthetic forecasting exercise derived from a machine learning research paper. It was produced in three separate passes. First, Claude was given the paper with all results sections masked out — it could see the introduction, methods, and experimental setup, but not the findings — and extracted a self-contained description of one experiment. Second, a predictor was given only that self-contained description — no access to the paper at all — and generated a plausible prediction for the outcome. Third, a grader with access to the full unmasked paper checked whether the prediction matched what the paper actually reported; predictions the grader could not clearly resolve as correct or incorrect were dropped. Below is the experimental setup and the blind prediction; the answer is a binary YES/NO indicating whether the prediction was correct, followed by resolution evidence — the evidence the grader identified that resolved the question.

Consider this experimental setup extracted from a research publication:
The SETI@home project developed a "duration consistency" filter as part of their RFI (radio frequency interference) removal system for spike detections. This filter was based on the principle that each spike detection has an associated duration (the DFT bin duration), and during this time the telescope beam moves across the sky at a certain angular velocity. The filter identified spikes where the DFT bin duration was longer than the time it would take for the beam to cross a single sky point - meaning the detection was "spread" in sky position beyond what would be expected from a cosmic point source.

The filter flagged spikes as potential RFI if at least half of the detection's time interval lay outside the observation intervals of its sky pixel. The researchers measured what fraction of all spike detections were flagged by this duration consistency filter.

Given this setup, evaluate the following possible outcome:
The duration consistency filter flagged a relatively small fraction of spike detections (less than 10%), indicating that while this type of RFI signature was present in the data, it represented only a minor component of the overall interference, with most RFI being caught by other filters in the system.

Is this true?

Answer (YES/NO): NO